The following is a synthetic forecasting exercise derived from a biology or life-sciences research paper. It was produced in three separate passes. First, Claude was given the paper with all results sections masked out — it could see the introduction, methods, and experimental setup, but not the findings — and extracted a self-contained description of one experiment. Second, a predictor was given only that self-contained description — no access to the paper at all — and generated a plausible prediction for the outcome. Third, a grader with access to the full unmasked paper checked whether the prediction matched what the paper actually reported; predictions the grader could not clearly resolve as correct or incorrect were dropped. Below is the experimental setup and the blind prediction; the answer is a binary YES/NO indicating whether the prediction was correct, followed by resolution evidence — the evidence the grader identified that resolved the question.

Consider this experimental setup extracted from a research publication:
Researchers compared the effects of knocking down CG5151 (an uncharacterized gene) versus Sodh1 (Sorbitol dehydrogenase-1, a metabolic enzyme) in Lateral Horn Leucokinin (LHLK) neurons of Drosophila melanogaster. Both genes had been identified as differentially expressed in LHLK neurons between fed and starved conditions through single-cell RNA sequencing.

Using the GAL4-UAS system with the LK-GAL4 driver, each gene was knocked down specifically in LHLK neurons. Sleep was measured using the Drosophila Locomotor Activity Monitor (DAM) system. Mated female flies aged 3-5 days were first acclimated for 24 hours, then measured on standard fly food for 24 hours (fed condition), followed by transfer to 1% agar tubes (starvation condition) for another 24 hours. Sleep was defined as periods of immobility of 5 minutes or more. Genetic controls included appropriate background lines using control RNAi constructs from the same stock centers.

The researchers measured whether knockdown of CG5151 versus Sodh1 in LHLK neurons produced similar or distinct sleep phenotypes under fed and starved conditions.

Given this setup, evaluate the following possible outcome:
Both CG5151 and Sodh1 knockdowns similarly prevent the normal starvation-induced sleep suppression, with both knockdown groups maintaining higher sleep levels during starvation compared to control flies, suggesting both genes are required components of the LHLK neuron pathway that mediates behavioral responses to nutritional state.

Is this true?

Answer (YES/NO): NO